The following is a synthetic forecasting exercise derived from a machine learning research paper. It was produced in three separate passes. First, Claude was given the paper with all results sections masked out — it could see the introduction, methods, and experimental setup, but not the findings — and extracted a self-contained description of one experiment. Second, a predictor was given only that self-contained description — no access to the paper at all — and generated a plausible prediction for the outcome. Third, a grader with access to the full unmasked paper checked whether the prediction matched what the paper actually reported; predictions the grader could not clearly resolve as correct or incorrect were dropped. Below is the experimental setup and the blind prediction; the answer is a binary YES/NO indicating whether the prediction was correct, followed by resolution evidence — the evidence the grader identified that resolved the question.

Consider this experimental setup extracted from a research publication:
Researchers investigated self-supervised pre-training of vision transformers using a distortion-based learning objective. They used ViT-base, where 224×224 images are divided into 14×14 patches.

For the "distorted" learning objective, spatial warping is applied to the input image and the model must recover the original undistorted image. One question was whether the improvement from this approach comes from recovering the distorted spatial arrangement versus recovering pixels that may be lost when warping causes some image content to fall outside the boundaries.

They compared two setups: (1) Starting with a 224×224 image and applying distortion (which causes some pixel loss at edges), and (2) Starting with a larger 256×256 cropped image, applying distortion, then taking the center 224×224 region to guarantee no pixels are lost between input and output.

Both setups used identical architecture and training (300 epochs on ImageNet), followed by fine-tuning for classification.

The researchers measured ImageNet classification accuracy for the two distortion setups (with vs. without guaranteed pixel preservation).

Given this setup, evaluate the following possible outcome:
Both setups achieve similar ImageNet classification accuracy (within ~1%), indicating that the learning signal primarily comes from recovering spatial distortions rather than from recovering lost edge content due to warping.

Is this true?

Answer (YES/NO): YES